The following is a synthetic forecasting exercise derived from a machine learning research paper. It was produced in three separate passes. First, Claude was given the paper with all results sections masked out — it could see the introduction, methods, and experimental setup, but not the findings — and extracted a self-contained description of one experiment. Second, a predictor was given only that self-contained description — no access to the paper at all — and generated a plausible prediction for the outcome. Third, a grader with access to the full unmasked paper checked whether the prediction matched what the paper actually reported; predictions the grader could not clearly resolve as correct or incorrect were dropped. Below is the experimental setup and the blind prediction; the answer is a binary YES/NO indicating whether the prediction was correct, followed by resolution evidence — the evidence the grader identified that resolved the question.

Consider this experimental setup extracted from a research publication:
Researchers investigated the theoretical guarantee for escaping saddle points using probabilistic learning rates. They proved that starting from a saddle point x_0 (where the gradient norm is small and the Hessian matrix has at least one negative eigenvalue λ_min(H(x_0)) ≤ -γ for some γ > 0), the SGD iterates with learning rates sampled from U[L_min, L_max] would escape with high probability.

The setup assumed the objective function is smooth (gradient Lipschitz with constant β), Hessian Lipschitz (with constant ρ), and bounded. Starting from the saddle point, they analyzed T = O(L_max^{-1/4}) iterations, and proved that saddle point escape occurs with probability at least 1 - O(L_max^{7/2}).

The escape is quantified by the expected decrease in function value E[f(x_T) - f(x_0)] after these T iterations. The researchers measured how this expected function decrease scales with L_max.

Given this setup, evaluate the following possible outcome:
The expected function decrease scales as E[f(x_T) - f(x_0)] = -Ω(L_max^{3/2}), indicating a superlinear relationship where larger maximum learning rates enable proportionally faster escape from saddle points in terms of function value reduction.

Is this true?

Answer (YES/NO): NO